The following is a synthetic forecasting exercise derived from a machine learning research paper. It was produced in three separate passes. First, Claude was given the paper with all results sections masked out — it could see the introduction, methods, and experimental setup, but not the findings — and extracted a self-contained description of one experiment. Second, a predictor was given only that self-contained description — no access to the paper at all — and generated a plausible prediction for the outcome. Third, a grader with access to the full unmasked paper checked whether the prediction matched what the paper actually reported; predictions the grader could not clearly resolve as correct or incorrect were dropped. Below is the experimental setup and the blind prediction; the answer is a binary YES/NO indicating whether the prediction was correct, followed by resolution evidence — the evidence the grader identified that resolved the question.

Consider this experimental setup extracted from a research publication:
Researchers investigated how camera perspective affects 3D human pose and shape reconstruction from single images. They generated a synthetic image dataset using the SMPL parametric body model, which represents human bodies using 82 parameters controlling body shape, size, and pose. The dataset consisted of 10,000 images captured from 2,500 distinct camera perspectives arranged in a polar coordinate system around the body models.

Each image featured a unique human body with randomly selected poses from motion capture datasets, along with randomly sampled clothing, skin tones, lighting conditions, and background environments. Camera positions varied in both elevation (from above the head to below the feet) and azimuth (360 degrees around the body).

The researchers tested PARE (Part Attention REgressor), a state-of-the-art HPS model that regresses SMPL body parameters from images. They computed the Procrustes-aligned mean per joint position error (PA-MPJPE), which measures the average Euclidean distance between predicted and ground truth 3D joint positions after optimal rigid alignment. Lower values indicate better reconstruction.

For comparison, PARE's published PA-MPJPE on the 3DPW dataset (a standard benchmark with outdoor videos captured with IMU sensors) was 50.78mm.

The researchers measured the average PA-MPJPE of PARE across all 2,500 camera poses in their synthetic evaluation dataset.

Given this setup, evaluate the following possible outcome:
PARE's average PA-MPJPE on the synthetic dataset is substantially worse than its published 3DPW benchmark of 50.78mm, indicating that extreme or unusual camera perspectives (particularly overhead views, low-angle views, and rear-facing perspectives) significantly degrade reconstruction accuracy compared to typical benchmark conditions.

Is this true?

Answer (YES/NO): YES